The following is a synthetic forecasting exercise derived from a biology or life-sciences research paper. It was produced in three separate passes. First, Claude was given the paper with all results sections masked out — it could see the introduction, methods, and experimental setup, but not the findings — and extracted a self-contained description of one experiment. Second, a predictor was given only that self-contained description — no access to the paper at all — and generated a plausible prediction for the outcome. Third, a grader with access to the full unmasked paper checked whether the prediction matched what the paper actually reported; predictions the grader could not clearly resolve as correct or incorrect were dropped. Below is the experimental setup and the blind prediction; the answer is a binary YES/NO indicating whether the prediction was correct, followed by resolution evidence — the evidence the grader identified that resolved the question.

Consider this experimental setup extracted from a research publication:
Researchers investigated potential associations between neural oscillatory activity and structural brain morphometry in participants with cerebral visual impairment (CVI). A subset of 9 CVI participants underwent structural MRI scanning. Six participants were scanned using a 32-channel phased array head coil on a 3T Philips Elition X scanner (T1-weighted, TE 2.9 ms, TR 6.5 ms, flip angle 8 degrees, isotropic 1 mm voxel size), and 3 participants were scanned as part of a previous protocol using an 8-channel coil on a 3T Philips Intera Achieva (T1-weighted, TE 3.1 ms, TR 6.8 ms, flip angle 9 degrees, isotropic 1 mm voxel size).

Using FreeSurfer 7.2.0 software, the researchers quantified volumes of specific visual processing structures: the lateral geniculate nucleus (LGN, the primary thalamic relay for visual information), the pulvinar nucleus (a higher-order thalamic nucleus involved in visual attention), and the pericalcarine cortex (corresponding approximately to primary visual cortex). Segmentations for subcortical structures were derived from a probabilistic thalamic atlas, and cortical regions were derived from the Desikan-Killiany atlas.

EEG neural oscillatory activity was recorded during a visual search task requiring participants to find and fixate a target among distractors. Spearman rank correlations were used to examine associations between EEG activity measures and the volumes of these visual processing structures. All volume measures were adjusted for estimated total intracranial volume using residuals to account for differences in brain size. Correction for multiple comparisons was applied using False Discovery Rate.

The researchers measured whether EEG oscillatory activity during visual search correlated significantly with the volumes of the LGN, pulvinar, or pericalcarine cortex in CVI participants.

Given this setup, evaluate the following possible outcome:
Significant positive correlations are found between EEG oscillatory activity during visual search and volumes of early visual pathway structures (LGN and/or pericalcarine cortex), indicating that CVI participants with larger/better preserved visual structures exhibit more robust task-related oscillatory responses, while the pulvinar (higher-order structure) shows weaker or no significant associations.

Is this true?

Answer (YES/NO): NO